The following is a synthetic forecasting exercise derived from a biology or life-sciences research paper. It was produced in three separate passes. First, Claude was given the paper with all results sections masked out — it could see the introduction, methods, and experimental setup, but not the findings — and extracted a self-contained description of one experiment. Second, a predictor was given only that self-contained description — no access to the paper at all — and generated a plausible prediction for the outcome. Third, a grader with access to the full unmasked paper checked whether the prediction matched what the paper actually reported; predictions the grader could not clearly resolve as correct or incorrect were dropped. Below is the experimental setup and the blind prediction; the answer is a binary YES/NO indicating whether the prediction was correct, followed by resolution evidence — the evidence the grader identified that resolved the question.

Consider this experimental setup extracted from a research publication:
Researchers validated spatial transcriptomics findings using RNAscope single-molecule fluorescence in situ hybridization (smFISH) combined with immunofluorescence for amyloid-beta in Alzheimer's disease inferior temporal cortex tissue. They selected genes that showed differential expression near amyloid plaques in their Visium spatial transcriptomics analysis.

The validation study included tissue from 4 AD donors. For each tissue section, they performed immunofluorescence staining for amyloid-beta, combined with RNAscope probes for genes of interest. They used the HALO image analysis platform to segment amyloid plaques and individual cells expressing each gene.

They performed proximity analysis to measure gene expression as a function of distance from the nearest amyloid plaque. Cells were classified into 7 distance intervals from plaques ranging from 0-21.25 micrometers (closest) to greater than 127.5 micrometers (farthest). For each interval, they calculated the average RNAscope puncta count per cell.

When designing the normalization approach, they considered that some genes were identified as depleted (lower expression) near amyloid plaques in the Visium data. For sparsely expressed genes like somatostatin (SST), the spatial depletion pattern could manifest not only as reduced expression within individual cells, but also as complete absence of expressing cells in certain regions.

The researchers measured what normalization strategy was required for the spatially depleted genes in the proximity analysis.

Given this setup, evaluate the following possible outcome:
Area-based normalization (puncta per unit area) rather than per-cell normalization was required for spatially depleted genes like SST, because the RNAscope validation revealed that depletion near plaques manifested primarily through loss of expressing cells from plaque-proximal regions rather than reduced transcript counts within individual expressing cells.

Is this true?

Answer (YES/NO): NO